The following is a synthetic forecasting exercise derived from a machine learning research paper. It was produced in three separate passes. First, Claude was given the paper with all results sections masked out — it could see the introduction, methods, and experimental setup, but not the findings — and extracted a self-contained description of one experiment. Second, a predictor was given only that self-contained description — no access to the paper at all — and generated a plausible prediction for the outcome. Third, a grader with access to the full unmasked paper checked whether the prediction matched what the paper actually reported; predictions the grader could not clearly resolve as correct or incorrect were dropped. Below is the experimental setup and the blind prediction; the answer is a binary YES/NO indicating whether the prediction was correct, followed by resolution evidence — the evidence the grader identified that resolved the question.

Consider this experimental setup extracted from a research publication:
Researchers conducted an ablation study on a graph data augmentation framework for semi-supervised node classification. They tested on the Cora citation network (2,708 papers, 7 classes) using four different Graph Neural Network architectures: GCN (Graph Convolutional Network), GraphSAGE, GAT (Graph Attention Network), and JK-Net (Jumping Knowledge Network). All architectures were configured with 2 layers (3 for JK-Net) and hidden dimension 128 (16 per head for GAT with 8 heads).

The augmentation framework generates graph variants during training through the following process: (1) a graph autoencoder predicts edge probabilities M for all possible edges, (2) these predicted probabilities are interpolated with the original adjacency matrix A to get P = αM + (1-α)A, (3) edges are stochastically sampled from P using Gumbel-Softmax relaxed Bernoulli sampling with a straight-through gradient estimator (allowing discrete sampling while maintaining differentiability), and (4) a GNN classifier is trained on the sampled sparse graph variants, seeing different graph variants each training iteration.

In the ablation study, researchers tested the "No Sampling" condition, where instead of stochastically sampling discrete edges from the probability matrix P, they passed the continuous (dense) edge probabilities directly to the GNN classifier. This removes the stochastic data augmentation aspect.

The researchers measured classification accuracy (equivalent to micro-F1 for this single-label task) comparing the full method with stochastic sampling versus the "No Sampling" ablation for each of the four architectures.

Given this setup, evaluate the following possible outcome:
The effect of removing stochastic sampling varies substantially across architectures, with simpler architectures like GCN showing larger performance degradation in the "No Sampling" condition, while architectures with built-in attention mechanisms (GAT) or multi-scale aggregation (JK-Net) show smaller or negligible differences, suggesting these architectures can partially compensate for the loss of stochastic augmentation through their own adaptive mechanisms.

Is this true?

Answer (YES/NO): NO